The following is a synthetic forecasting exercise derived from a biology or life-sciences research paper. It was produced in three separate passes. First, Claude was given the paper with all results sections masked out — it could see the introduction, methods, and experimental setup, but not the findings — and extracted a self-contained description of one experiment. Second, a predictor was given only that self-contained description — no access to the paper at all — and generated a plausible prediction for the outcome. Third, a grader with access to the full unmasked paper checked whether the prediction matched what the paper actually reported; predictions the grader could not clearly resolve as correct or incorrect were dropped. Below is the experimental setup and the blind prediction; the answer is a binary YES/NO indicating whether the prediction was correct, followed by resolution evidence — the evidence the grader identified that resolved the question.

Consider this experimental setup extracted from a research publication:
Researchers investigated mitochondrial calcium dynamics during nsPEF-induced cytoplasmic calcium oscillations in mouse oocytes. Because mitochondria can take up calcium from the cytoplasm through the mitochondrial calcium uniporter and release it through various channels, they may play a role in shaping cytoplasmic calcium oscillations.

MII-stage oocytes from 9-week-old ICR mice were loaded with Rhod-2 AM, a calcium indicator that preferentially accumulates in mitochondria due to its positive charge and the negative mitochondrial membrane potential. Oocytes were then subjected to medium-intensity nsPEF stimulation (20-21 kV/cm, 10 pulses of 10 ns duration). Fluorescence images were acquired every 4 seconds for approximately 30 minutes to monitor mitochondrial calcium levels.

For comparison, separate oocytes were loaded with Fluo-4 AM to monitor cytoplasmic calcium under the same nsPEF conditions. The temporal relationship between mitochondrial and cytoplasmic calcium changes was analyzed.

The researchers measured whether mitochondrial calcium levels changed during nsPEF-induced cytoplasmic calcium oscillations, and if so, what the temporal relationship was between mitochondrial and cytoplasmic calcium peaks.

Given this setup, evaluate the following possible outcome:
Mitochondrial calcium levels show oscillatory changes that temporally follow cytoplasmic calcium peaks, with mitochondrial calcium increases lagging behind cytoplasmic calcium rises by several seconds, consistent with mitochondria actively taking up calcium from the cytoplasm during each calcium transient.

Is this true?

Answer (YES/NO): NO